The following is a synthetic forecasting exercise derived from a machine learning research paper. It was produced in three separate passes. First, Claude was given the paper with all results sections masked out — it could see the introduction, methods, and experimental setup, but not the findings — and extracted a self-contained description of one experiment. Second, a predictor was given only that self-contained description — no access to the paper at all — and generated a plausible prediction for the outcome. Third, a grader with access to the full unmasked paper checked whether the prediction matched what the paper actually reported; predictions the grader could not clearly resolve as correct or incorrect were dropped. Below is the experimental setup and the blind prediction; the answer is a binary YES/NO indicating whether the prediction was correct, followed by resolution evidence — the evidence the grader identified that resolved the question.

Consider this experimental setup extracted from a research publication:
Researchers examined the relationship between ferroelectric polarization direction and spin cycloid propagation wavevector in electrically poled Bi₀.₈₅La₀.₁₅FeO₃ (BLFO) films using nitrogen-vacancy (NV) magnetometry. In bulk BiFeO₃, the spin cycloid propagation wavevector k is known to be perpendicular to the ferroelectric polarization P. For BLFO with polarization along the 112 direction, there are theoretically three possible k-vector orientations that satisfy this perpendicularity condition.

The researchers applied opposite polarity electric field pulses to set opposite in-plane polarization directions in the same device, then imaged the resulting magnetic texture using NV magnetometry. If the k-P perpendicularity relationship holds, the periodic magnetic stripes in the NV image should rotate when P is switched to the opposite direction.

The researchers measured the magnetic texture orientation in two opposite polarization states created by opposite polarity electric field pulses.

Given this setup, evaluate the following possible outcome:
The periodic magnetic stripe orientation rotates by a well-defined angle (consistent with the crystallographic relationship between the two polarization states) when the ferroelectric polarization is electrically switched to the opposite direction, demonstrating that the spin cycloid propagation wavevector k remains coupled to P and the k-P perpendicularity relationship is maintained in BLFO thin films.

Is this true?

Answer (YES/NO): YES